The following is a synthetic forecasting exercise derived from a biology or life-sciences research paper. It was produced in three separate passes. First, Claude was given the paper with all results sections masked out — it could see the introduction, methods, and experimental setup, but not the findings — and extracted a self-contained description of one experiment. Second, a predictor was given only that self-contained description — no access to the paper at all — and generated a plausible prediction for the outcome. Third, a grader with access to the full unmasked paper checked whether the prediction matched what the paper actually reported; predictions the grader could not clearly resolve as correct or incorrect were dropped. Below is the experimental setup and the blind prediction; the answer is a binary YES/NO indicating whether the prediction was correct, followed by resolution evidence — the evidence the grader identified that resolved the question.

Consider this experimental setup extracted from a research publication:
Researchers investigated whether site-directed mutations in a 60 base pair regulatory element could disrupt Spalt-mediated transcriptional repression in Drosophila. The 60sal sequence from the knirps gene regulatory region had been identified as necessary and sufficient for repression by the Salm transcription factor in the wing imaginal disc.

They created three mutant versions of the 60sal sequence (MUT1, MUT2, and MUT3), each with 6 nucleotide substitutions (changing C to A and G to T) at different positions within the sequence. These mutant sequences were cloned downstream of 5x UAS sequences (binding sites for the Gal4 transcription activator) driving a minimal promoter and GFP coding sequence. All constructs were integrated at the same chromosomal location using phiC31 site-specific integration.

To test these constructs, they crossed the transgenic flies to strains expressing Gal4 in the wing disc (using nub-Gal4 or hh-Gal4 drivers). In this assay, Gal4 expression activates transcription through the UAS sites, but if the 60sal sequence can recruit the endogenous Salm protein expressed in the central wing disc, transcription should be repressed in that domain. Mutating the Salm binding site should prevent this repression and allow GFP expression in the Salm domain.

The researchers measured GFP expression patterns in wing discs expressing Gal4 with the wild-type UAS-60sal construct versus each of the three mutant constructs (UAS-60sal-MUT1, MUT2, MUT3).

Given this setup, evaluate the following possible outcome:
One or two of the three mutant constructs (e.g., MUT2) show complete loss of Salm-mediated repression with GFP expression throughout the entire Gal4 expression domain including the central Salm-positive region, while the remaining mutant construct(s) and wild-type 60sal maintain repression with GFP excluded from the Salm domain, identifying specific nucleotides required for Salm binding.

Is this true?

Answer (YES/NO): NO